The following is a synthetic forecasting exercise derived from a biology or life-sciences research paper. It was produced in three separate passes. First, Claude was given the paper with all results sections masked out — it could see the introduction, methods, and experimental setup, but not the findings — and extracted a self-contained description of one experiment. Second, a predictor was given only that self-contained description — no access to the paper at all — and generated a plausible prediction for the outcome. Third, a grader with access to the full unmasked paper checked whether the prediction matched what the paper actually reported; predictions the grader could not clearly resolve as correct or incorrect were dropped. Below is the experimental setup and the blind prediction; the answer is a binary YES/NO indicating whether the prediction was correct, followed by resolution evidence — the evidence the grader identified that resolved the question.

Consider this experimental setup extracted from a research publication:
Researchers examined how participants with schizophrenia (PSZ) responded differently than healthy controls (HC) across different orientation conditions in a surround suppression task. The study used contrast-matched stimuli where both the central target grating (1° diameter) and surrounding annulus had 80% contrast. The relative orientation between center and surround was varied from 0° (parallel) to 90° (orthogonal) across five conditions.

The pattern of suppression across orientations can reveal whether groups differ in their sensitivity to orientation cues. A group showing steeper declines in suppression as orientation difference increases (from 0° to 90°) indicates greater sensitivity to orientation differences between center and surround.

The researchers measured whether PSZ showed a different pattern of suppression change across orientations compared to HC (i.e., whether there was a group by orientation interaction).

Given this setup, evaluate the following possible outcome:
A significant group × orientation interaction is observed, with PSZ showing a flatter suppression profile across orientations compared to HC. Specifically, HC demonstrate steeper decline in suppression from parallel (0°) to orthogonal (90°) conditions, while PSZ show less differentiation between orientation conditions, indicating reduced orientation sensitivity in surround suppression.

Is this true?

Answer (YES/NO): NO